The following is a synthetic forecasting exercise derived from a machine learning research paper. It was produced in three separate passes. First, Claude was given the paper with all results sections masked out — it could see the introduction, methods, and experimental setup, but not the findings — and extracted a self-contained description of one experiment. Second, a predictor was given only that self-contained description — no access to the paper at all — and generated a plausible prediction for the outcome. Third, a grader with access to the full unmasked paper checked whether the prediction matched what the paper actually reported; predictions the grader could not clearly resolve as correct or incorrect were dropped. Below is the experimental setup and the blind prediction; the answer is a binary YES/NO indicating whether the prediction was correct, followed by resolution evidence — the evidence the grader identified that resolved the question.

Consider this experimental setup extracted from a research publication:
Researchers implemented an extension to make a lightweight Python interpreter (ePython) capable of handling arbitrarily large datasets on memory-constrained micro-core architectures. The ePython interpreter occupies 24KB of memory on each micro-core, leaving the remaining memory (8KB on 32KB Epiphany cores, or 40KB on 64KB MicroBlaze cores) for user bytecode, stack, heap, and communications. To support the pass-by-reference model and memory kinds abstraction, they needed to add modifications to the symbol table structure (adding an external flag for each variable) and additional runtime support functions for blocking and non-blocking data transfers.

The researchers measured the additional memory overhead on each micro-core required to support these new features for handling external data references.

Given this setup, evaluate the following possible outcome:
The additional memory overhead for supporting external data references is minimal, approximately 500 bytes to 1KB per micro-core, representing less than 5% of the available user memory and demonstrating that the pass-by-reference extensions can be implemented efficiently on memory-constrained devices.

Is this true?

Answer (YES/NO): NO